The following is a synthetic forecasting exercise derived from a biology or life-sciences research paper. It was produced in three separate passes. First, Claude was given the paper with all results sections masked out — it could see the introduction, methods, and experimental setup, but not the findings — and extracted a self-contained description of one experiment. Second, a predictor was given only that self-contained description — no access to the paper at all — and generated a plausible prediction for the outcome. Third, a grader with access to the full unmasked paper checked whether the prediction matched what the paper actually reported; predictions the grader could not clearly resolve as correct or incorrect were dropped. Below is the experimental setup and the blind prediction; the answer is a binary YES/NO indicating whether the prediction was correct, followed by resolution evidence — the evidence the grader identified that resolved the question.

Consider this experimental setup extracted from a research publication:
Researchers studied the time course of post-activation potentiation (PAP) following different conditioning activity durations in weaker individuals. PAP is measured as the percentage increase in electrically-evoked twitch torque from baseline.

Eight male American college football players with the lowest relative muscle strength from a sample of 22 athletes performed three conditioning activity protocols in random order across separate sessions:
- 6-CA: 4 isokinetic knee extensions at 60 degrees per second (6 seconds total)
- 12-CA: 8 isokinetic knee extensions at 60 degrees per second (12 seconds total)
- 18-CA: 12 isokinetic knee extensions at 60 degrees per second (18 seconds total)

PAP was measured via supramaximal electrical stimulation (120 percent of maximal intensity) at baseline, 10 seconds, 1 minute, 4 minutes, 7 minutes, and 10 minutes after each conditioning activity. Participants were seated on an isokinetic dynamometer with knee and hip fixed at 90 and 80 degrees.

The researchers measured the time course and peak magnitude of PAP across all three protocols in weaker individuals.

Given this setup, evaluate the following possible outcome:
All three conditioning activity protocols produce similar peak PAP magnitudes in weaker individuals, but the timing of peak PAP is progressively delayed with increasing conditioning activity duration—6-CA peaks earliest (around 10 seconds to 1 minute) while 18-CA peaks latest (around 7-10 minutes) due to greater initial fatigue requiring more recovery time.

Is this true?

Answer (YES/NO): NO